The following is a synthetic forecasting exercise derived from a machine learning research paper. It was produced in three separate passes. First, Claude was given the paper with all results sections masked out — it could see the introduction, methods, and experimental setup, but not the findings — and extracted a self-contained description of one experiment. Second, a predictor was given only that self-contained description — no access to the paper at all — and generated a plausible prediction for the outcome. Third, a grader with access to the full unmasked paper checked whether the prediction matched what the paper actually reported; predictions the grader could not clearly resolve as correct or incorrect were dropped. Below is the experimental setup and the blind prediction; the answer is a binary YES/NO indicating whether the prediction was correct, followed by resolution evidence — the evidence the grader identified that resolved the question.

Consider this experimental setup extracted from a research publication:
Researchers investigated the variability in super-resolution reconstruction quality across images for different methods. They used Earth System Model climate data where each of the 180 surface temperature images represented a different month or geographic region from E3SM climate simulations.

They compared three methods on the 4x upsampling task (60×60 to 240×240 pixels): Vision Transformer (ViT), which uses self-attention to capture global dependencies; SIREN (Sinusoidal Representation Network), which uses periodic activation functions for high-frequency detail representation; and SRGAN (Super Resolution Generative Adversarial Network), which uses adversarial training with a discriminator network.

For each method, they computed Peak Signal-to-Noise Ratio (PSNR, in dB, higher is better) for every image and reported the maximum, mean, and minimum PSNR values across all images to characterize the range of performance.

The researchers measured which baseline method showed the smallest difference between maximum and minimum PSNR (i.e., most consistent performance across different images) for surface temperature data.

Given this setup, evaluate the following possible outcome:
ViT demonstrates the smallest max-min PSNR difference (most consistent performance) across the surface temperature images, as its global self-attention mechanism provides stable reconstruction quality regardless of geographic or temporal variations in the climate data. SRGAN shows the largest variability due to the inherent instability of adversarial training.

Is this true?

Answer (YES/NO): NO